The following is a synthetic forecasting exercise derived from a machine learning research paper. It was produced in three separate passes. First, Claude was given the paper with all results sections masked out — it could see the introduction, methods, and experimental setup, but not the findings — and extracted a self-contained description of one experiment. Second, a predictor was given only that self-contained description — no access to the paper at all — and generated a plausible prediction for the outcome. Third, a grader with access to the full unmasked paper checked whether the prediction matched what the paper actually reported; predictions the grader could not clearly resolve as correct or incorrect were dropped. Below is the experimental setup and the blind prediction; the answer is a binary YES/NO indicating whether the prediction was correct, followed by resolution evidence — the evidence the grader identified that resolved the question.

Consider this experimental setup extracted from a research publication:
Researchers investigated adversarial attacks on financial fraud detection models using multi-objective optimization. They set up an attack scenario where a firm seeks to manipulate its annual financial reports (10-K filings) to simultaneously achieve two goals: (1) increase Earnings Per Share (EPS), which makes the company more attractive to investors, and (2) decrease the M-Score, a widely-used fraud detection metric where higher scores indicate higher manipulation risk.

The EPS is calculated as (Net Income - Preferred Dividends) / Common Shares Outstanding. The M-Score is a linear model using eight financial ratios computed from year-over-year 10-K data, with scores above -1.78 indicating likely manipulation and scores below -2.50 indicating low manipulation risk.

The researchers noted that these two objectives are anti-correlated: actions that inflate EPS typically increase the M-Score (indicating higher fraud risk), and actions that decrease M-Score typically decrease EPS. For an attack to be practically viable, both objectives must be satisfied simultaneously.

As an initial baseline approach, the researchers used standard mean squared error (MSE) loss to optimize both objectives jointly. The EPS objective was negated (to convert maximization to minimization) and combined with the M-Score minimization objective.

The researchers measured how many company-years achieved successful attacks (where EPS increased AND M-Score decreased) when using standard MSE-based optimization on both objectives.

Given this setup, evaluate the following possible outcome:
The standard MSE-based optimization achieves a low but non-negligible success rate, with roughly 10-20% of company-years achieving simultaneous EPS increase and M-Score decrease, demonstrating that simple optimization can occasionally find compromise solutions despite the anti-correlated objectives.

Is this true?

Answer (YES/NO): NO